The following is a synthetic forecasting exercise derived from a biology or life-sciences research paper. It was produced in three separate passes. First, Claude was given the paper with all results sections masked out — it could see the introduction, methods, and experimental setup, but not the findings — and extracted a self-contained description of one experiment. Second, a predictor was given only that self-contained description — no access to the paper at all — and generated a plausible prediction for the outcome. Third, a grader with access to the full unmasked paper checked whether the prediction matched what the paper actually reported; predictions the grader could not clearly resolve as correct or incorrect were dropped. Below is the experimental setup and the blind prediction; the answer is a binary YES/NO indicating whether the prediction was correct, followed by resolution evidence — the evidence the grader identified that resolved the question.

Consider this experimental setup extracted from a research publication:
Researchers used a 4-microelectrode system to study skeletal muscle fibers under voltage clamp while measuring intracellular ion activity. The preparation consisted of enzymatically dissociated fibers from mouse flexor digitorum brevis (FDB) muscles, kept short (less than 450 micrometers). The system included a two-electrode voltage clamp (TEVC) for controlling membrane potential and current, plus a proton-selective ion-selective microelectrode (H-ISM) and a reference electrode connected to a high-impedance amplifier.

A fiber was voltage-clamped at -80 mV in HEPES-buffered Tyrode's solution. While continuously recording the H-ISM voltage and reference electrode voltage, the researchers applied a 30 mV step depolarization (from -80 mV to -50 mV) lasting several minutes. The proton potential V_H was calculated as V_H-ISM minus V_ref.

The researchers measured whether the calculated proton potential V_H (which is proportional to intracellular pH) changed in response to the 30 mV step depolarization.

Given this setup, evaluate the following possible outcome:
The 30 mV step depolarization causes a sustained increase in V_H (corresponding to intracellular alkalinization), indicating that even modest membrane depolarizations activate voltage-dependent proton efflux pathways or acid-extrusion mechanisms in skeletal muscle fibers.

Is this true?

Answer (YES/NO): NO